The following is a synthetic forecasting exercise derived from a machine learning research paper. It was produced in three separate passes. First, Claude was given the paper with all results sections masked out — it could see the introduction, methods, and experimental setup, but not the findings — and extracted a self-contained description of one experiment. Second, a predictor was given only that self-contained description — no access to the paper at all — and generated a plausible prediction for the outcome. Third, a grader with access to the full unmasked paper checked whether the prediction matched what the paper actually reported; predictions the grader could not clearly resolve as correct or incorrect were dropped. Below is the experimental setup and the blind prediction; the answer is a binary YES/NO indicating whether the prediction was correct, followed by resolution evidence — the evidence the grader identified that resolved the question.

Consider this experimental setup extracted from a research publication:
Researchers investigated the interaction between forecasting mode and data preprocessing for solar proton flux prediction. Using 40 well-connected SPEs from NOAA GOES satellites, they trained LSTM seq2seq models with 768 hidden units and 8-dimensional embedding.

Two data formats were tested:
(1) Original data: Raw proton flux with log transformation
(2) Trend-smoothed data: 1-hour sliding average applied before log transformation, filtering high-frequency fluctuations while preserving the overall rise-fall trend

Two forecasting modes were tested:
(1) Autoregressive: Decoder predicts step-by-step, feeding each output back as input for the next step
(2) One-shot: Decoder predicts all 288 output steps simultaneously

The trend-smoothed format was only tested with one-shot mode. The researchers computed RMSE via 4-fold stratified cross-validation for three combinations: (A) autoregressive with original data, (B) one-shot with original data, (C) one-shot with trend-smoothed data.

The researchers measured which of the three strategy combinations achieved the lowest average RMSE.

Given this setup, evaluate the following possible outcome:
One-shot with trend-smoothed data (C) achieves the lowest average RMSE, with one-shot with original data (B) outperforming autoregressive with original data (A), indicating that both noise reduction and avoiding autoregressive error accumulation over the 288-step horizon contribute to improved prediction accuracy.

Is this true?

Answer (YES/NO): YES